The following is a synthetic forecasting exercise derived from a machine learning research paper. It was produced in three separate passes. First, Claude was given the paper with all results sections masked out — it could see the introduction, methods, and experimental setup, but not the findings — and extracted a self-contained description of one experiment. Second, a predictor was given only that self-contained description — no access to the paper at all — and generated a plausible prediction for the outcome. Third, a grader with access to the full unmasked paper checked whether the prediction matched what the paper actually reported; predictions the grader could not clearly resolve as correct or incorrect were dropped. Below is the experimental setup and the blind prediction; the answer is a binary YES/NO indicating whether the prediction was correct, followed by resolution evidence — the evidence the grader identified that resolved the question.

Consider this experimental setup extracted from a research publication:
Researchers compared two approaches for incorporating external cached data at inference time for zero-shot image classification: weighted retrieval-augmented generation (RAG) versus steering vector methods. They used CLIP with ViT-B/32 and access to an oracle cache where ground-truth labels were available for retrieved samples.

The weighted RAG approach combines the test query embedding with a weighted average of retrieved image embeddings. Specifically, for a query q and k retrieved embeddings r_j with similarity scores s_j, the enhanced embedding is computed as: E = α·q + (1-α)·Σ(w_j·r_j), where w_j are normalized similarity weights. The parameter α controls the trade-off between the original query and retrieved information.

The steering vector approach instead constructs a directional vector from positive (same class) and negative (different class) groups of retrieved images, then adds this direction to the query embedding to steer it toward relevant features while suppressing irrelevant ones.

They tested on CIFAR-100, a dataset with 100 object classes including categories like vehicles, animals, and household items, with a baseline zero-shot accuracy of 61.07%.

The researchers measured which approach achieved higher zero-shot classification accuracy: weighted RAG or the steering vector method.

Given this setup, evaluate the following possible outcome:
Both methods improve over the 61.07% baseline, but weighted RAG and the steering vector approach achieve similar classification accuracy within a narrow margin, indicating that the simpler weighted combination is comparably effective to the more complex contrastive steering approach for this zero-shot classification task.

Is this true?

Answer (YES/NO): NO